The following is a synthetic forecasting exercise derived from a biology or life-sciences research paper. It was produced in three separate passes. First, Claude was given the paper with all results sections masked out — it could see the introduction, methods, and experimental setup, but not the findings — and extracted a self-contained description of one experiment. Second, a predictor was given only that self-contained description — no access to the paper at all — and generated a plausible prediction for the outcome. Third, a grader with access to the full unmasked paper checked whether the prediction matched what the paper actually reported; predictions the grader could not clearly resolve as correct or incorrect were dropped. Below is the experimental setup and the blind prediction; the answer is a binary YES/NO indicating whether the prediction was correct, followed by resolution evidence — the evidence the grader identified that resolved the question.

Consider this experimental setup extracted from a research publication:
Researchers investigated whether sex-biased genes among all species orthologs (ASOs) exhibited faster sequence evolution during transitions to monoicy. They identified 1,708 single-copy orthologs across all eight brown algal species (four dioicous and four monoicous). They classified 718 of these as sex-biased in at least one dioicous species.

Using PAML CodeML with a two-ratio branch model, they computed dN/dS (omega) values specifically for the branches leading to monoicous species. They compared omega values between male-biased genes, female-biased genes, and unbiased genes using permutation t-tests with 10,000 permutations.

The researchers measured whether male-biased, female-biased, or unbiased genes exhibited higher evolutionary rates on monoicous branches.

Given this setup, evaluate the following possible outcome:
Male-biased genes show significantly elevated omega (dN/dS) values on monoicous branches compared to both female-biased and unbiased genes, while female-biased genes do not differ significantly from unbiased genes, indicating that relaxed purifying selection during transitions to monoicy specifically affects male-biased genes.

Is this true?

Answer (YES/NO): NO